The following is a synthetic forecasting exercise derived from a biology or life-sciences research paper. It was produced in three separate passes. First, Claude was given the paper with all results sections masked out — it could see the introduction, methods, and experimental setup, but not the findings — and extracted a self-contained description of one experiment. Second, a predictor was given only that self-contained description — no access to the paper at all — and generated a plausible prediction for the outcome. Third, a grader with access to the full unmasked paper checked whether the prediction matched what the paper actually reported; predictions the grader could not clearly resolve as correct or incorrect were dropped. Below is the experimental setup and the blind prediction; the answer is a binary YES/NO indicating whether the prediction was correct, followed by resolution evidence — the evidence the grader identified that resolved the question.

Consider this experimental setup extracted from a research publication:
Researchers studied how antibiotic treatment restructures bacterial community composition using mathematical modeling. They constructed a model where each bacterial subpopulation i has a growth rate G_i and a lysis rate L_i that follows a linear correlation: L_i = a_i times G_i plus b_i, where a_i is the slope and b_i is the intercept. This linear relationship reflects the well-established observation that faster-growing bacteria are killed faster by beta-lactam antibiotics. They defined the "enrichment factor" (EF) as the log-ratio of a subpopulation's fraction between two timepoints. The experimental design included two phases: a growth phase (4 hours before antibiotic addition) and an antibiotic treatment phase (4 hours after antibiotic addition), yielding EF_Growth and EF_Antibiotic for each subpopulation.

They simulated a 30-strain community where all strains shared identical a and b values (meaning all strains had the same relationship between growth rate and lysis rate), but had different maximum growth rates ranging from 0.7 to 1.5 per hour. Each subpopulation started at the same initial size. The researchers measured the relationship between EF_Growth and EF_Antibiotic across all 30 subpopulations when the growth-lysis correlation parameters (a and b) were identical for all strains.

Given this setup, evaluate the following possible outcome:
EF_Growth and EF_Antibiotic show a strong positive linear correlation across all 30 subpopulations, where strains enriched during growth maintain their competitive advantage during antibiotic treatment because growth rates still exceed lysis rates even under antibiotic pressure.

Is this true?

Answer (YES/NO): NO